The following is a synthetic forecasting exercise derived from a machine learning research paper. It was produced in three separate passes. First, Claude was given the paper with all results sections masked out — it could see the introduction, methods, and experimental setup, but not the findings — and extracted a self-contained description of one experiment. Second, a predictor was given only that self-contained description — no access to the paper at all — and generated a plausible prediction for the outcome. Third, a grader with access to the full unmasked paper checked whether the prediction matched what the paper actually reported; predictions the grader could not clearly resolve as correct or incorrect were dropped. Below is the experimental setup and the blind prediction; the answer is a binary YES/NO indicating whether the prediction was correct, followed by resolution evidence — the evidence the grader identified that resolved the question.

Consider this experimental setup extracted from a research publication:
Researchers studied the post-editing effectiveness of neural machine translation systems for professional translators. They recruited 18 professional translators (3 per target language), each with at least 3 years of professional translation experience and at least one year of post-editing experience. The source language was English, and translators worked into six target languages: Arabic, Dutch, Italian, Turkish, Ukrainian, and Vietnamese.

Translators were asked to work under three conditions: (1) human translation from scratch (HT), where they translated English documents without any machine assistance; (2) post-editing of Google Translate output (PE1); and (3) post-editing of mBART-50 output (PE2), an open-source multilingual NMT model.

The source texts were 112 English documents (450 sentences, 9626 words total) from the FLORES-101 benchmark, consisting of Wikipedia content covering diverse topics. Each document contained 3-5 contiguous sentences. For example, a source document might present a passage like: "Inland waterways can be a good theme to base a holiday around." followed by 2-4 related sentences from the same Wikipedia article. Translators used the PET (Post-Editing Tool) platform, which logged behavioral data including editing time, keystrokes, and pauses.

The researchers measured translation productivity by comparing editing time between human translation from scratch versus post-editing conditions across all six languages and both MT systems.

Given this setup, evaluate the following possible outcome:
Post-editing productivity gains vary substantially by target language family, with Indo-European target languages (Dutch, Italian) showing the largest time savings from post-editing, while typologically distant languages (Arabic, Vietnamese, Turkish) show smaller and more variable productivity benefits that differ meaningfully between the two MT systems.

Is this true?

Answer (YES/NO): NO